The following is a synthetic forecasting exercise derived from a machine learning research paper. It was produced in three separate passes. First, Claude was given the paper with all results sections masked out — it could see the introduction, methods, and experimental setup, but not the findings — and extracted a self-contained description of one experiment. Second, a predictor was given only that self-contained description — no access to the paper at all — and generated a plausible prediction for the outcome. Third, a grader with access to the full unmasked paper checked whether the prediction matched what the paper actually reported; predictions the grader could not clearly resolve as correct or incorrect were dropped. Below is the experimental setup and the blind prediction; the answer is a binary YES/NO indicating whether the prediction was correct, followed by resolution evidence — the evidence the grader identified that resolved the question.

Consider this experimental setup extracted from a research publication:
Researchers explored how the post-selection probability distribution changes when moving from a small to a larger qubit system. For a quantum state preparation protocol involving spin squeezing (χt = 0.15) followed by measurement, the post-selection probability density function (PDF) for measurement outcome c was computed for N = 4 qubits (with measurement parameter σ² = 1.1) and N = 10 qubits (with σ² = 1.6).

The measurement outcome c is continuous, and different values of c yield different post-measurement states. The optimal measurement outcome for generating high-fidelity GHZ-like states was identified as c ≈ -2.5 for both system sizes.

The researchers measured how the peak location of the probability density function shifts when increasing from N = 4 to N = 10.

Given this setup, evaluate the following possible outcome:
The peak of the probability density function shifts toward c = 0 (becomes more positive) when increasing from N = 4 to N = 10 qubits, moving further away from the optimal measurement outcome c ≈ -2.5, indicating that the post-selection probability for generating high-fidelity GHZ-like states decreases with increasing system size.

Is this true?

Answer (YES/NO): NO